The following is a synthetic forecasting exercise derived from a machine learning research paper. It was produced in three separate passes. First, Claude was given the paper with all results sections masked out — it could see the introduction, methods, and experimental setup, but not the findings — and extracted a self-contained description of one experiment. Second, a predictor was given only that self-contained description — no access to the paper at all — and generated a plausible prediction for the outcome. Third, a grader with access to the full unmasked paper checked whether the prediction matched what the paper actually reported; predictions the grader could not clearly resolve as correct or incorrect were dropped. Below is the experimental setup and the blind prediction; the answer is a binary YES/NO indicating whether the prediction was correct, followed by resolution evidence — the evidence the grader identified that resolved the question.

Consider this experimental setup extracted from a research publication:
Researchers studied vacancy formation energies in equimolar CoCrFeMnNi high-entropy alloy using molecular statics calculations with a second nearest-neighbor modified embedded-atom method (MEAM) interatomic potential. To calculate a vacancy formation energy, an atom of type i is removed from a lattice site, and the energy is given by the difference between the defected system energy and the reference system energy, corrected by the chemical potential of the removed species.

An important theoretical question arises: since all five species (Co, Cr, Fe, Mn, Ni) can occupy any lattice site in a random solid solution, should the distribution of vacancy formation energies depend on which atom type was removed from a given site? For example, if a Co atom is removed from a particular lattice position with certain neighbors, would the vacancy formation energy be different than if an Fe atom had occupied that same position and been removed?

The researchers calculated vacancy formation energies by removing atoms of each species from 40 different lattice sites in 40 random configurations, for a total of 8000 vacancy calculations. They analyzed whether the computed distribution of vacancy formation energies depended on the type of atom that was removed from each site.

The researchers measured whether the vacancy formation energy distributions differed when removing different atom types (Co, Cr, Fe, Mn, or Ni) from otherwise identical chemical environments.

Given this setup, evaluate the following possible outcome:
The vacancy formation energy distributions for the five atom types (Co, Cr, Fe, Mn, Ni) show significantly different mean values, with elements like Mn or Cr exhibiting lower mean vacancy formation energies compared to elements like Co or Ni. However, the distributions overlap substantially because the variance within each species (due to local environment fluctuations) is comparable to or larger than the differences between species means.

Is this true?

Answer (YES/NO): NO